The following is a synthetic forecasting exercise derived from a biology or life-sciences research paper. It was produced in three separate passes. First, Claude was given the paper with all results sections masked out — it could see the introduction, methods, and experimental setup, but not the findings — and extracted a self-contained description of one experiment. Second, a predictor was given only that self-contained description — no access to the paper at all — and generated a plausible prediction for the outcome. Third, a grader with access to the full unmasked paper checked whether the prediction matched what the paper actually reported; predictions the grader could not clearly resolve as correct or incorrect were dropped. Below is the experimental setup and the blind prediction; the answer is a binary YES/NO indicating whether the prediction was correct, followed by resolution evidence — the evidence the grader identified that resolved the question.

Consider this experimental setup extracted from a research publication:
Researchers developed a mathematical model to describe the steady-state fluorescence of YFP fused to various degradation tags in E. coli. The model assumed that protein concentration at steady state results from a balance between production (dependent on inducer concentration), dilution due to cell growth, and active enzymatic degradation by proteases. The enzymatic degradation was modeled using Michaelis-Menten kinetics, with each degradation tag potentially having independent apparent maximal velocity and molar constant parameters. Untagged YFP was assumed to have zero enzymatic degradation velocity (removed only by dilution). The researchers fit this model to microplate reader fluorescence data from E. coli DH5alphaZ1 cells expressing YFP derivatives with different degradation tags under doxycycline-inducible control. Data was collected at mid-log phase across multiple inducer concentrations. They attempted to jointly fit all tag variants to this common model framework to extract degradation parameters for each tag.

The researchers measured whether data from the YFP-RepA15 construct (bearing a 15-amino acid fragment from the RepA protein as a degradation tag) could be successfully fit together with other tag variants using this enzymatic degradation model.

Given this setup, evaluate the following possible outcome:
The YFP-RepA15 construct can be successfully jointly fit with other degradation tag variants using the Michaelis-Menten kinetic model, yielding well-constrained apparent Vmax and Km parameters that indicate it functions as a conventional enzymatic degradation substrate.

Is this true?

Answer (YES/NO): NO